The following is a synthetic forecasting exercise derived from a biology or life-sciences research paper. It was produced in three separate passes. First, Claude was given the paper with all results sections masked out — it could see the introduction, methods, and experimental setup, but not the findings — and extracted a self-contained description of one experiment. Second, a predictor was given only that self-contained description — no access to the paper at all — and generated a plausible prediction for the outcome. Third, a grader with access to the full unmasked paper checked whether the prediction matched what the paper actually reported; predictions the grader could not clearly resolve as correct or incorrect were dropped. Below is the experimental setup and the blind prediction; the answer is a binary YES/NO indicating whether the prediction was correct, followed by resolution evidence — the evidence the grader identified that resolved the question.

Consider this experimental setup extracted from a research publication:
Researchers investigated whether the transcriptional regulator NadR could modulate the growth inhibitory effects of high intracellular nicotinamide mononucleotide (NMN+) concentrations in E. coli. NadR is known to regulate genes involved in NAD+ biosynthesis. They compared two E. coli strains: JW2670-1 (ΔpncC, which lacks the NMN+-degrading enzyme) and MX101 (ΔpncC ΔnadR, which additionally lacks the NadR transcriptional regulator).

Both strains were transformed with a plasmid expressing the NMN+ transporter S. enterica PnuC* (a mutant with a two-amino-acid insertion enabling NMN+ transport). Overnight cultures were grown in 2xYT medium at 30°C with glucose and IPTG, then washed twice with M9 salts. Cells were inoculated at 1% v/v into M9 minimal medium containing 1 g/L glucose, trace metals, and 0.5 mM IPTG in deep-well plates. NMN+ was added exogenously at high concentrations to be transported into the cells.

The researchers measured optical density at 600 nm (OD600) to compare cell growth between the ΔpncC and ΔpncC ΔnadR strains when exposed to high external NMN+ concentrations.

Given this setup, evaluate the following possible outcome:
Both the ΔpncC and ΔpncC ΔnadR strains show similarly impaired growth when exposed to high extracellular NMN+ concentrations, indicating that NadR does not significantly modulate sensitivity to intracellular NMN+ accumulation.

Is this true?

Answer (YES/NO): NO